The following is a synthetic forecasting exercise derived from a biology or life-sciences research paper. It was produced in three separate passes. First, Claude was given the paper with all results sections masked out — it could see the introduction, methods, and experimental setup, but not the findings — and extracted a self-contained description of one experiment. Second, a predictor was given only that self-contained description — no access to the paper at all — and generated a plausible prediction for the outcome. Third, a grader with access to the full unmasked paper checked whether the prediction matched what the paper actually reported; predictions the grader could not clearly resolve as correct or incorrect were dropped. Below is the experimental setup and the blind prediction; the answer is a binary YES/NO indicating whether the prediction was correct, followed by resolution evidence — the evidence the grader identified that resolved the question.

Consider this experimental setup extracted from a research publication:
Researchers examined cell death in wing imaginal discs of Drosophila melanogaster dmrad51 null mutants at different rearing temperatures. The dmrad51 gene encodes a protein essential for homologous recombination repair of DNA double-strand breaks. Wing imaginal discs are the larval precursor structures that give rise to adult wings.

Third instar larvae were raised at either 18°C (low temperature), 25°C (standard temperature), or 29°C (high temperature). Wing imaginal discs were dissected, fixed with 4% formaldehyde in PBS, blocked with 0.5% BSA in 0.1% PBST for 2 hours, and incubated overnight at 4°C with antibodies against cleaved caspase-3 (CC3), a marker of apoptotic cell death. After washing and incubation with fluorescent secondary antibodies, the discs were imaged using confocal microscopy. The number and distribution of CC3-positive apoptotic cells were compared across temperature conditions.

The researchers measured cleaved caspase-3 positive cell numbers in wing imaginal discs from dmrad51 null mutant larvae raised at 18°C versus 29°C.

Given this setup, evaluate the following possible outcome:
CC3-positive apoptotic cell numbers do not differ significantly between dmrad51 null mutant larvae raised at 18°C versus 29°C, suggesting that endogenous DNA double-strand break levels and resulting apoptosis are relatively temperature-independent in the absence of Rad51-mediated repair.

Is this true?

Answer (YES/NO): NO